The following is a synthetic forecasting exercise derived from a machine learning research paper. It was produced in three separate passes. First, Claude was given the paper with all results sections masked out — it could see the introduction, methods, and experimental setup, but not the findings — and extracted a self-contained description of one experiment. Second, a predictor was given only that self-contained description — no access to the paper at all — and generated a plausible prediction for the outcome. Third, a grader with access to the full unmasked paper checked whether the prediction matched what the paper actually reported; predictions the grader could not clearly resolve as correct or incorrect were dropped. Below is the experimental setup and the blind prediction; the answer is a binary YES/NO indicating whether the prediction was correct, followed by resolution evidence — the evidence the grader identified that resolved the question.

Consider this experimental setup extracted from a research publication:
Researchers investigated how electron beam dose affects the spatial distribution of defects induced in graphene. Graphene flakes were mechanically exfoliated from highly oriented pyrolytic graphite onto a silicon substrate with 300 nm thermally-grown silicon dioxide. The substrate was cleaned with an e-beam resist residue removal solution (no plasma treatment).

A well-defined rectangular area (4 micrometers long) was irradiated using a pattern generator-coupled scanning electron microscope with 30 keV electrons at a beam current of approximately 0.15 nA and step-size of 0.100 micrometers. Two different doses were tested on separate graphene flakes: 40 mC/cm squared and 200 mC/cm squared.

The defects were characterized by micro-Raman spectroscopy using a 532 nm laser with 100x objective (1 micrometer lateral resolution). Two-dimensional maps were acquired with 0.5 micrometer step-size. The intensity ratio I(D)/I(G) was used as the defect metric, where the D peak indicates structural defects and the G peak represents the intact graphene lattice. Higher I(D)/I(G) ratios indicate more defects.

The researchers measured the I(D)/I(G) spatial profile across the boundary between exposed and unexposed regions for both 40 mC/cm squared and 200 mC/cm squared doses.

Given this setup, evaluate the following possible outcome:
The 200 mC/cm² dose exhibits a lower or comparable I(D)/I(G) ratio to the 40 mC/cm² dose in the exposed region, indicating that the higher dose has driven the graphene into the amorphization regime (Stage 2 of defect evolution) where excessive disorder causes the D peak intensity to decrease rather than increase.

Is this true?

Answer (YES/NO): NO